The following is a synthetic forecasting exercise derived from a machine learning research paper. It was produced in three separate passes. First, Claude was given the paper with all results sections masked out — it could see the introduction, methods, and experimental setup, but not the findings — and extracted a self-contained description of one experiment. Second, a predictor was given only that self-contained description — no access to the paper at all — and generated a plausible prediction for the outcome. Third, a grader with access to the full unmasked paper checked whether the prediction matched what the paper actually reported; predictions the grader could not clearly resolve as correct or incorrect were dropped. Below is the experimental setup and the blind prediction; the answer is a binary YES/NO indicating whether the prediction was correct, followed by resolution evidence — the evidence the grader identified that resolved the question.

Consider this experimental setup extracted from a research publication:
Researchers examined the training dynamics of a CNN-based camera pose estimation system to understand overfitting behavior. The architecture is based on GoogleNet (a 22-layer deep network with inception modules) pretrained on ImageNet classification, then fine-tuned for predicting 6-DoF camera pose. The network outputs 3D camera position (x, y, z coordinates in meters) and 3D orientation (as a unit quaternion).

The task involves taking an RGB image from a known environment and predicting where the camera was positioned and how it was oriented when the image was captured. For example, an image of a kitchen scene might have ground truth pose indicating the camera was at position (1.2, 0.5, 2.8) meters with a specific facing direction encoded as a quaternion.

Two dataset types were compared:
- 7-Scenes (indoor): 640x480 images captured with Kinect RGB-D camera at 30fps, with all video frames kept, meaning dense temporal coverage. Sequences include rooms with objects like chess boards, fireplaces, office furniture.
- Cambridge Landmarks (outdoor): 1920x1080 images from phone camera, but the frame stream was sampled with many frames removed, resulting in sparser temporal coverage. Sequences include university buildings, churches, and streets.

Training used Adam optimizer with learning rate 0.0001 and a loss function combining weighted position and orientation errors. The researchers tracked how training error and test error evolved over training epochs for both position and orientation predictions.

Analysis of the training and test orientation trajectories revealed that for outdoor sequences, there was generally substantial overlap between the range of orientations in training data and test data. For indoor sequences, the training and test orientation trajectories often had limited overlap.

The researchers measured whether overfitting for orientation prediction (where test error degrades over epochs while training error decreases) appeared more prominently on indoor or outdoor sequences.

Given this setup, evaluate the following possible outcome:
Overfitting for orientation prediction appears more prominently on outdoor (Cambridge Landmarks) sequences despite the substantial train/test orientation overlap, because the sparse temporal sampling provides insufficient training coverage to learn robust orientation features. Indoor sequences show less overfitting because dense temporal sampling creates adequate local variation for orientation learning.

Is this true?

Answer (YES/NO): NO